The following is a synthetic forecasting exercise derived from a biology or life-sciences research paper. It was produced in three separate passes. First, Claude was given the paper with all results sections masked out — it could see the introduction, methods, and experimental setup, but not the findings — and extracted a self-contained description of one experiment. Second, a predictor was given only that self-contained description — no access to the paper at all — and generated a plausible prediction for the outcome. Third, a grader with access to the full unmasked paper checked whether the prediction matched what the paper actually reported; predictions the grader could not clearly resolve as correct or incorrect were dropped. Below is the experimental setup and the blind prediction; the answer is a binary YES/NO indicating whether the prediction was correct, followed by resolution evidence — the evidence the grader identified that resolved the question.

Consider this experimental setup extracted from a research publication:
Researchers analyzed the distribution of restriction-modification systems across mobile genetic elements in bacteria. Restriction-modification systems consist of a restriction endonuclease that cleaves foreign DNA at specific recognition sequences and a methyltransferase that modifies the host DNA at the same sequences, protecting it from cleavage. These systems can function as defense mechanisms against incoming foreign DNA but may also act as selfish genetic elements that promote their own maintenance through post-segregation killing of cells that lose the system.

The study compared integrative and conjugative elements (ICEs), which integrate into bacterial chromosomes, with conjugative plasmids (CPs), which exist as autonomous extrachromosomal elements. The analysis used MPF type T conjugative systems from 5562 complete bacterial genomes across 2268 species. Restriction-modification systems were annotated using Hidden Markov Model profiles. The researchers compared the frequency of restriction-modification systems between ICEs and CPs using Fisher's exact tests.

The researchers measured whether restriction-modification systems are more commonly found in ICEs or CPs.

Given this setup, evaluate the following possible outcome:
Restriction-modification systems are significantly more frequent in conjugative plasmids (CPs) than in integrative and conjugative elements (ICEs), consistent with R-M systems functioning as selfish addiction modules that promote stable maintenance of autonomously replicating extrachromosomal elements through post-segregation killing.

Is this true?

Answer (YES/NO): NO